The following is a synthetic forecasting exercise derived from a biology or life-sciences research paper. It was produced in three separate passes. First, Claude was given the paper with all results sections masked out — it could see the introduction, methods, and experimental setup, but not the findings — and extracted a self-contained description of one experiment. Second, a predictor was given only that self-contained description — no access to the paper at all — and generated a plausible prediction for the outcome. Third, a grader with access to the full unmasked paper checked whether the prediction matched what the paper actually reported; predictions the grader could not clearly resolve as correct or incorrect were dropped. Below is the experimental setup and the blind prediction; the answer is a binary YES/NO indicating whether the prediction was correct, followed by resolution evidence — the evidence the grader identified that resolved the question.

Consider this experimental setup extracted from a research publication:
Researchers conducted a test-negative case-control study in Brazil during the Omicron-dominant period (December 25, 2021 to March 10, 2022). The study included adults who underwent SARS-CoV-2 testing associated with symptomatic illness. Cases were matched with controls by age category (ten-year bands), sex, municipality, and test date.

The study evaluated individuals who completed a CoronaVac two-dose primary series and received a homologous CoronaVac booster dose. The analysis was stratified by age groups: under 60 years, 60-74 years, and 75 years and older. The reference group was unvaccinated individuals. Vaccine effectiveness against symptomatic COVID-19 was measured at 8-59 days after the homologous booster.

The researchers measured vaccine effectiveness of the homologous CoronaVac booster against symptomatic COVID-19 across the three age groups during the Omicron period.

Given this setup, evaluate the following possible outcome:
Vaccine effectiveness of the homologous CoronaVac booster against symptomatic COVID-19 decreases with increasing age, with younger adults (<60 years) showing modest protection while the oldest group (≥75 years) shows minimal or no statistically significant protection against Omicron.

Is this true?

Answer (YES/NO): NO